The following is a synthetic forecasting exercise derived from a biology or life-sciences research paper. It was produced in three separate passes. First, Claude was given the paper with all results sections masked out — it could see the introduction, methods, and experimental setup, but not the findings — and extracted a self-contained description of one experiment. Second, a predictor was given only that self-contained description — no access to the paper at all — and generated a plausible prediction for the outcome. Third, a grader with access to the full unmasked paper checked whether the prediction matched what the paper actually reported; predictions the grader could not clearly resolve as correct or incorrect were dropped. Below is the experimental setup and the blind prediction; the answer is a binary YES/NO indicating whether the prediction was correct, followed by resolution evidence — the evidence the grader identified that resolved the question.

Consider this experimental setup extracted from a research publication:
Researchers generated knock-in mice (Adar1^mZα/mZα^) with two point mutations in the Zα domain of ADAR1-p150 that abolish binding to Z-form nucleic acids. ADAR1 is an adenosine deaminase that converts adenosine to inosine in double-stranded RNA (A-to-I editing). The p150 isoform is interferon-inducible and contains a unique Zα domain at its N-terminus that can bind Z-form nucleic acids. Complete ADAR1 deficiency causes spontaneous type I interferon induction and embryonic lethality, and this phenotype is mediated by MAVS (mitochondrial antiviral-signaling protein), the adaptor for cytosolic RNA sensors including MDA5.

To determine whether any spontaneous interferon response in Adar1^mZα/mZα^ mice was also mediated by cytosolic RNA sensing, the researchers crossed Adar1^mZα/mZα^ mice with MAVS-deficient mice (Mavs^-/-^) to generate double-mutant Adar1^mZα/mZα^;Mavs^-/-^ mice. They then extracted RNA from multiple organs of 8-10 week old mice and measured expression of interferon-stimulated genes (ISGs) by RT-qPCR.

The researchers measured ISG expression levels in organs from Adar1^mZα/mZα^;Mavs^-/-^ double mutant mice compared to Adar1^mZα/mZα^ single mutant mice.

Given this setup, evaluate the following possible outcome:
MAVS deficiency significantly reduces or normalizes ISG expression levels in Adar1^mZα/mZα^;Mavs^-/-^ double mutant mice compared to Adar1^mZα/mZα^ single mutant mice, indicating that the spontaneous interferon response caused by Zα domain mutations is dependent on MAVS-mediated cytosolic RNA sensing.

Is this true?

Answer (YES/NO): YES